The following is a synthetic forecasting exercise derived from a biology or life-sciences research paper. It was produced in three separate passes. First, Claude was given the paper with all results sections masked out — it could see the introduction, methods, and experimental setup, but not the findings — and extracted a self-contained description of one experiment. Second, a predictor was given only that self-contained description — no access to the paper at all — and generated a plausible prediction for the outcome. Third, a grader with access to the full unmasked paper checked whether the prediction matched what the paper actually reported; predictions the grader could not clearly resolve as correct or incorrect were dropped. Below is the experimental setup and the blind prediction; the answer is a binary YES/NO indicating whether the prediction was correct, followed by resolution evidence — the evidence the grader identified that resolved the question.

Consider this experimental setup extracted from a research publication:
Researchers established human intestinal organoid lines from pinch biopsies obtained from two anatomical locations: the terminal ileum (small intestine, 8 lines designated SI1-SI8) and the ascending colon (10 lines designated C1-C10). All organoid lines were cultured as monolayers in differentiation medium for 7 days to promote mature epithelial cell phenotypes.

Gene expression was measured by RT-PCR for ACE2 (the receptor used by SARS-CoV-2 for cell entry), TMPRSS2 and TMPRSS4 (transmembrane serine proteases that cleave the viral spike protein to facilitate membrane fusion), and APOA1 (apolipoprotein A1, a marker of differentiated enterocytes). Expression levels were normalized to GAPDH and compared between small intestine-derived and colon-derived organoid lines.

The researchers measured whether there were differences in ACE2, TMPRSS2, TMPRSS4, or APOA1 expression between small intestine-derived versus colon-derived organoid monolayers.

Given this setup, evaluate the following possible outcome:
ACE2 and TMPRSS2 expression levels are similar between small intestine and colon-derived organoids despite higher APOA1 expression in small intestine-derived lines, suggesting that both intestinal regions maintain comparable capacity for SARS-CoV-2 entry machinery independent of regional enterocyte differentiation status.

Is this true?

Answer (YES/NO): NO